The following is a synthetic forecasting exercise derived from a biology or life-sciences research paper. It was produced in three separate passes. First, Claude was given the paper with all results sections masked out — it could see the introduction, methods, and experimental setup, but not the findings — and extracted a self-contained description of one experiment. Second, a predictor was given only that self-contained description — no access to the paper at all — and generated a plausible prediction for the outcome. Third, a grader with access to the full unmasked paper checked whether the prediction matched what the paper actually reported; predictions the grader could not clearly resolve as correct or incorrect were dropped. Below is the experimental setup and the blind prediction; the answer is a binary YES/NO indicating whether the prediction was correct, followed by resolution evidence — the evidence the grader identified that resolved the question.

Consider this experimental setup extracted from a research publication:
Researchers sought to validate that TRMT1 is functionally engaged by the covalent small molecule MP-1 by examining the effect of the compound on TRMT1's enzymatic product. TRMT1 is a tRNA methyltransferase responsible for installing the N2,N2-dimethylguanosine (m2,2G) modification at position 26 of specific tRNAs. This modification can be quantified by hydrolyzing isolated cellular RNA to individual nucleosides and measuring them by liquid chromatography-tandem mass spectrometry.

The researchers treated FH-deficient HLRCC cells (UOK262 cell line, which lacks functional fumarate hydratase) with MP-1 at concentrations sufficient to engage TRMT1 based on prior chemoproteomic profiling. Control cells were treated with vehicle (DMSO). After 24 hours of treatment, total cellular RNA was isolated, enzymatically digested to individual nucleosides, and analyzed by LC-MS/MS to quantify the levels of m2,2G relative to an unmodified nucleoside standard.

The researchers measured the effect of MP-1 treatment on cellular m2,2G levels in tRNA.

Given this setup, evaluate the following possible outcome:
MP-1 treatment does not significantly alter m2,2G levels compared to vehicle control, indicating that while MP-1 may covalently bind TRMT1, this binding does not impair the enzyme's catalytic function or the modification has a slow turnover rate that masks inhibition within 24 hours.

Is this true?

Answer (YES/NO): NO